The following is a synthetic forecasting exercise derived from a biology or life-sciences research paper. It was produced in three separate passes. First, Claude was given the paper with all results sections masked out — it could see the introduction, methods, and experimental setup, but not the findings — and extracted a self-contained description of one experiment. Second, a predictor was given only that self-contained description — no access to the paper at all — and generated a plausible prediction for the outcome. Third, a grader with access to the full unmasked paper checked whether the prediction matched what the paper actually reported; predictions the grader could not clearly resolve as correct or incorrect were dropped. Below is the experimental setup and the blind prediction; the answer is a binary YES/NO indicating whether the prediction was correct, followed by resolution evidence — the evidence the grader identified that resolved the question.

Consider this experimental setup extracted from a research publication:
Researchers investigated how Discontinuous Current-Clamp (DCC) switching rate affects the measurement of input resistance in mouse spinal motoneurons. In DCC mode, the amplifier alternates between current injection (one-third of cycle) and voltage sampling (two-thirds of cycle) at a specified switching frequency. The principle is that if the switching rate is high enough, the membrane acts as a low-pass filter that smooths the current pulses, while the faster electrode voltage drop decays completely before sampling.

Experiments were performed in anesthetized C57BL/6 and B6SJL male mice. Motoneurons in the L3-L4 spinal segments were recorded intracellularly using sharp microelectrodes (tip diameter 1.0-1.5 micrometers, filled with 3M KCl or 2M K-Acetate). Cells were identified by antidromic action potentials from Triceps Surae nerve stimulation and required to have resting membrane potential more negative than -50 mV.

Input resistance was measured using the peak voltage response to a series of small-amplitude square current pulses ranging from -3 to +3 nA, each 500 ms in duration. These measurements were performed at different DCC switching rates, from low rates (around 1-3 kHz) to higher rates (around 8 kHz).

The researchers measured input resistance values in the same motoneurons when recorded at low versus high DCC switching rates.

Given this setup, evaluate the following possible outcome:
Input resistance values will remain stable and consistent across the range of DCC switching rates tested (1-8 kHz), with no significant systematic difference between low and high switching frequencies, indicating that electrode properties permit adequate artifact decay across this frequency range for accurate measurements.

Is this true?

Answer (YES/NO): NO